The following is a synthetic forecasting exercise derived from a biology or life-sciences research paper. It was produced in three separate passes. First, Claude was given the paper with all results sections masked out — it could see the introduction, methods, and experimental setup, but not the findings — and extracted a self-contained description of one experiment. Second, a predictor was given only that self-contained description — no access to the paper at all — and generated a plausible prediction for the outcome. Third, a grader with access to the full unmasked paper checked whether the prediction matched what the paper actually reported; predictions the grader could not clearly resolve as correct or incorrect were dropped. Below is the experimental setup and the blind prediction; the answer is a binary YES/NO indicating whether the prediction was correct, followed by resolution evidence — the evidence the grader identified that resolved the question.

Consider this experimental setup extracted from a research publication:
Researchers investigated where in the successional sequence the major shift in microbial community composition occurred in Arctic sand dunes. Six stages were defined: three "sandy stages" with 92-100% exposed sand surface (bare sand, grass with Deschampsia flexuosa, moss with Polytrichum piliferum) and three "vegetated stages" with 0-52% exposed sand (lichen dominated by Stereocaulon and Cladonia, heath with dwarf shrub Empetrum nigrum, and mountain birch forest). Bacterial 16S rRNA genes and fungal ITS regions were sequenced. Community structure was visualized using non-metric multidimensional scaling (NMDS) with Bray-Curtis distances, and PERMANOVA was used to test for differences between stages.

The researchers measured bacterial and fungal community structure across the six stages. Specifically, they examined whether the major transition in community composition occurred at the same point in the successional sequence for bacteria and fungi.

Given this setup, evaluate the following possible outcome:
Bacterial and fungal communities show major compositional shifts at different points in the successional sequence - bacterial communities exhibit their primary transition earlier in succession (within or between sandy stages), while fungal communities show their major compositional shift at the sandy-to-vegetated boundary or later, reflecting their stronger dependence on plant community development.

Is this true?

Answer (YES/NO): NO